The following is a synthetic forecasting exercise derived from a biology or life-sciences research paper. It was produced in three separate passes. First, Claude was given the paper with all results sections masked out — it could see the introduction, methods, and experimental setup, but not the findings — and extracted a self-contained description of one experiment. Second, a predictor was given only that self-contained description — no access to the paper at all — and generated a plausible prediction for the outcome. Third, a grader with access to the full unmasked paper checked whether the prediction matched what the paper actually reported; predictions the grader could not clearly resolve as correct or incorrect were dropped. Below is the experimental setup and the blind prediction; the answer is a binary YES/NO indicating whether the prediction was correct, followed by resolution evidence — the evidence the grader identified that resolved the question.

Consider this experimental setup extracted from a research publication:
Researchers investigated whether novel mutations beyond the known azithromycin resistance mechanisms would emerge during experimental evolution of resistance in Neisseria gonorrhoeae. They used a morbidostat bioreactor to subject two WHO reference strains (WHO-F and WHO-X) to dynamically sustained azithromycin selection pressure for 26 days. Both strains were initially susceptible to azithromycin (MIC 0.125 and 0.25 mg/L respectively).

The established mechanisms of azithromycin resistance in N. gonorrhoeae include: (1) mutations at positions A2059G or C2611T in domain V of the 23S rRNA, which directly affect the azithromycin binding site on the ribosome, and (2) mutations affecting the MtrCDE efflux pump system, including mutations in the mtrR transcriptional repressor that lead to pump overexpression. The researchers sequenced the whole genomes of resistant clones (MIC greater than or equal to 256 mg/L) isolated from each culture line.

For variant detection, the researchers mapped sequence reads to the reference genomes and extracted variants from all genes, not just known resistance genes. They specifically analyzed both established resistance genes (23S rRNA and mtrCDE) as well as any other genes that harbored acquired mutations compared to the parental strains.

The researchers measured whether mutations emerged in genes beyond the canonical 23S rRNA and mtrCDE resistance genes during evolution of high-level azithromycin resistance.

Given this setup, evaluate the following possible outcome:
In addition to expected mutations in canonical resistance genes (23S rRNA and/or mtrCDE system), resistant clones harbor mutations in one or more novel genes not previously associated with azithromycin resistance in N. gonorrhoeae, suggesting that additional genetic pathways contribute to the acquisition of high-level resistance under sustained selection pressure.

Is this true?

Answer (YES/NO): YES